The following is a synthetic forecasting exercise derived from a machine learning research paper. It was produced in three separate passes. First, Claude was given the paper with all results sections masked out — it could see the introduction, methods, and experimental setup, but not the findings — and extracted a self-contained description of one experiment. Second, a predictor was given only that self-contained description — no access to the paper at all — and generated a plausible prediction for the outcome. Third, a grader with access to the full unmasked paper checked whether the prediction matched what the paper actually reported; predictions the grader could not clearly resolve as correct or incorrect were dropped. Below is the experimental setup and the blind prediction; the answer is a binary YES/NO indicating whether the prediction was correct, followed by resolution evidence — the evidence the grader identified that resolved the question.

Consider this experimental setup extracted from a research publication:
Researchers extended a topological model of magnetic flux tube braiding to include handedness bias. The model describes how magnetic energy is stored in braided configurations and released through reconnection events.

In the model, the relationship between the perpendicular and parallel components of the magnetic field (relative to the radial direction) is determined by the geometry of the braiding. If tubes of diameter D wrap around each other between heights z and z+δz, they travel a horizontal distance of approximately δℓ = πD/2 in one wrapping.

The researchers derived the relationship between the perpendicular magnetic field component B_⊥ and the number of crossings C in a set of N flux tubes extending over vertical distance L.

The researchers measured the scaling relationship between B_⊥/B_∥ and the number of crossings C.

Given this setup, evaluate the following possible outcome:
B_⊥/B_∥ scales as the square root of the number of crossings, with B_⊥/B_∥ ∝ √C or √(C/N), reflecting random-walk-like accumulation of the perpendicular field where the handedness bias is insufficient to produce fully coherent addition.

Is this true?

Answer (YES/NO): NO